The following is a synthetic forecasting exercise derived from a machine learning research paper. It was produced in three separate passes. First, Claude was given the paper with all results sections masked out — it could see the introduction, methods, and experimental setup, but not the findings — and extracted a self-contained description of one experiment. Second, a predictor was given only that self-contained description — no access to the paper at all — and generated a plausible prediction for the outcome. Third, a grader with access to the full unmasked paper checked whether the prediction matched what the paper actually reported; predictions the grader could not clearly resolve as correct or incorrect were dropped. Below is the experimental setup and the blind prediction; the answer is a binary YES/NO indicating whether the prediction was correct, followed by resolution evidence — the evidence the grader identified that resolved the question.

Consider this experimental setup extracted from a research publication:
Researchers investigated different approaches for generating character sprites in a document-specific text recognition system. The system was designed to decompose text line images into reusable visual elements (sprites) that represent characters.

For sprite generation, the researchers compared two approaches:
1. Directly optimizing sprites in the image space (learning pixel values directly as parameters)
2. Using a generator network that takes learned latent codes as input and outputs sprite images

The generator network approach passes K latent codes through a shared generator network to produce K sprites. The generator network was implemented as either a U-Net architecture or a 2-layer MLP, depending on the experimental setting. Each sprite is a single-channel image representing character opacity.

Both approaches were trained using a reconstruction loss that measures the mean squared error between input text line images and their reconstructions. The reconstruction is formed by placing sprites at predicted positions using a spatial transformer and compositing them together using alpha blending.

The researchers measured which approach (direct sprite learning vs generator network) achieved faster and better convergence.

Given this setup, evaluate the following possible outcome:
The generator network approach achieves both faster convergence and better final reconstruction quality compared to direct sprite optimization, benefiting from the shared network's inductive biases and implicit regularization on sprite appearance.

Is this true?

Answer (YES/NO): YES